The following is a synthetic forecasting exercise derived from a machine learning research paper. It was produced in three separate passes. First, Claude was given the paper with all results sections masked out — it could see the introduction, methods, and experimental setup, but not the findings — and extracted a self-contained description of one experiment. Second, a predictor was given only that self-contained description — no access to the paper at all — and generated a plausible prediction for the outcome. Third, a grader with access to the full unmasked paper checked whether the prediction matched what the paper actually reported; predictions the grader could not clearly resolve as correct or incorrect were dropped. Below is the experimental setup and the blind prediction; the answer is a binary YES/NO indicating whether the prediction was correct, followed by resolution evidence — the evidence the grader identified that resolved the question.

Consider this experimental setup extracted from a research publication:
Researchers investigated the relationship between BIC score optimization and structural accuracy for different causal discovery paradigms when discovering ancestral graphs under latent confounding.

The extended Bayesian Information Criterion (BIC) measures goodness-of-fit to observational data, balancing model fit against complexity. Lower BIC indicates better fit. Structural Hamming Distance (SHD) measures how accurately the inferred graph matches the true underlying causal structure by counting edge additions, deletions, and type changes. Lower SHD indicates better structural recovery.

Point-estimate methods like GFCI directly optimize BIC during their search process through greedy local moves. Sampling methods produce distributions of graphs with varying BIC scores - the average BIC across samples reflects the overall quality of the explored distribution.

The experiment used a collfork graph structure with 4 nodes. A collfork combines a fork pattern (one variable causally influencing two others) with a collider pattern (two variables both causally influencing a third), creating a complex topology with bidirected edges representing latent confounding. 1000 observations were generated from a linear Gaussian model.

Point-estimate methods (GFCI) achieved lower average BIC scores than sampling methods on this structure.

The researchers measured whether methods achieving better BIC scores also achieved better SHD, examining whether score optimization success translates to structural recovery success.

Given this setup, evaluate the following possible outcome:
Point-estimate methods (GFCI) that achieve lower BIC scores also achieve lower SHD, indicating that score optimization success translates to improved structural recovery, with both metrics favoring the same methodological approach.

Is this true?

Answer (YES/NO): YES